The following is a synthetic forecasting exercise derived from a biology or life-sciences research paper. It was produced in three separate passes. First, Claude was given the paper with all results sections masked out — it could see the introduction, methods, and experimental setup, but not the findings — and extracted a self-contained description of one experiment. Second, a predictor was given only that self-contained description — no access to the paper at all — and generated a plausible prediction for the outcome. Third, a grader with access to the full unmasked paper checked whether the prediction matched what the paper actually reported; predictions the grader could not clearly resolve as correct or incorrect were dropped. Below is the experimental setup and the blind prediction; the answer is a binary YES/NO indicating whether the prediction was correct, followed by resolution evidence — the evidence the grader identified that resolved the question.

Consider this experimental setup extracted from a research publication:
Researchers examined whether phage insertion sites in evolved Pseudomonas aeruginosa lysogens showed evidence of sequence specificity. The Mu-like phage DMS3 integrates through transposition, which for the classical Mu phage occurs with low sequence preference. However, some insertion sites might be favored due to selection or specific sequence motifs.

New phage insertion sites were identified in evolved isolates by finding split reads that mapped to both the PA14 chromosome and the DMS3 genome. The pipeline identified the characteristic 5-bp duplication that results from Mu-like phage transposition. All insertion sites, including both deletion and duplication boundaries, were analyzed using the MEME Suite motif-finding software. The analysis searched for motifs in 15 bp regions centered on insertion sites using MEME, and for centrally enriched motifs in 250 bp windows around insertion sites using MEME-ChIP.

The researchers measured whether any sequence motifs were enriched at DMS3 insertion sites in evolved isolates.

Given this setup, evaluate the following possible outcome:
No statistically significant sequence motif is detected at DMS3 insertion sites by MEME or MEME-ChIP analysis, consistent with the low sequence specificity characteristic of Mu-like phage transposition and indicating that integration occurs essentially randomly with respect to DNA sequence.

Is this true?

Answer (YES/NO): YES